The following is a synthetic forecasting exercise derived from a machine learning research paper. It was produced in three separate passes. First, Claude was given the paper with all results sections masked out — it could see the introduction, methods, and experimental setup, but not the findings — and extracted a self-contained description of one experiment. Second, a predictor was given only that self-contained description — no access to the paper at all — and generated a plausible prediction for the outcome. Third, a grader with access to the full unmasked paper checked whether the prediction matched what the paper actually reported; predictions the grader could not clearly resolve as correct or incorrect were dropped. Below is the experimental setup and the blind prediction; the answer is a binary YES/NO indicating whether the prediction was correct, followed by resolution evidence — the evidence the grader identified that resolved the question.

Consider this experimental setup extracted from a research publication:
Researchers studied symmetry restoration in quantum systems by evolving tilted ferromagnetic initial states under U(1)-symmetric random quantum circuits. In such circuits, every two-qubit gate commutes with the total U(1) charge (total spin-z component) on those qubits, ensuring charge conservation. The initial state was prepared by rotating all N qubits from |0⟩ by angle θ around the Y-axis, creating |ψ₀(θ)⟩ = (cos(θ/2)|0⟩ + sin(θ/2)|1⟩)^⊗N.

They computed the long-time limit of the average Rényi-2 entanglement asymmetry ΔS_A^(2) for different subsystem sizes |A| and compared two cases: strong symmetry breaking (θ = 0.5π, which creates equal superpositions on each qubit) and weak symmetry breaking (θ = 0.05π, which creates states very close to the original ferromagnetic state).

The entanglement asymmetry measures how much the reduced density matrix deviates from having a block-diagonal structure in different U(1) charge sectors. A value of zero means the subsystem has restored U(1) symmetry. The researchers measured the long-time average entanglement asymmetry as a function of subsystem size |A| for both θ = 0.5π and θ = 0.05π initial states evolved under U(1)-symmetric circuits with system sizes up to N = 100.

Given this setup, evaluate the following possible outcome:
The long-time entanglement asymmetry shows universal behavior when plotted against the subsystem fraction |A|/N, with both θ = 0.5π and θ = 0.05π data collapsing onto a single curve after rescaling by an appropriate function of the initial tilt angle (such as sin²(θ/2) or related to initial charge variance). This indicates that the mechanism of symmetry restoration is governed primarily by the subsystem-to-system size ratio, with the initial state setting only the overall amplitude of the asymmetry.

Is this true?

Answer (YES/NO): NO